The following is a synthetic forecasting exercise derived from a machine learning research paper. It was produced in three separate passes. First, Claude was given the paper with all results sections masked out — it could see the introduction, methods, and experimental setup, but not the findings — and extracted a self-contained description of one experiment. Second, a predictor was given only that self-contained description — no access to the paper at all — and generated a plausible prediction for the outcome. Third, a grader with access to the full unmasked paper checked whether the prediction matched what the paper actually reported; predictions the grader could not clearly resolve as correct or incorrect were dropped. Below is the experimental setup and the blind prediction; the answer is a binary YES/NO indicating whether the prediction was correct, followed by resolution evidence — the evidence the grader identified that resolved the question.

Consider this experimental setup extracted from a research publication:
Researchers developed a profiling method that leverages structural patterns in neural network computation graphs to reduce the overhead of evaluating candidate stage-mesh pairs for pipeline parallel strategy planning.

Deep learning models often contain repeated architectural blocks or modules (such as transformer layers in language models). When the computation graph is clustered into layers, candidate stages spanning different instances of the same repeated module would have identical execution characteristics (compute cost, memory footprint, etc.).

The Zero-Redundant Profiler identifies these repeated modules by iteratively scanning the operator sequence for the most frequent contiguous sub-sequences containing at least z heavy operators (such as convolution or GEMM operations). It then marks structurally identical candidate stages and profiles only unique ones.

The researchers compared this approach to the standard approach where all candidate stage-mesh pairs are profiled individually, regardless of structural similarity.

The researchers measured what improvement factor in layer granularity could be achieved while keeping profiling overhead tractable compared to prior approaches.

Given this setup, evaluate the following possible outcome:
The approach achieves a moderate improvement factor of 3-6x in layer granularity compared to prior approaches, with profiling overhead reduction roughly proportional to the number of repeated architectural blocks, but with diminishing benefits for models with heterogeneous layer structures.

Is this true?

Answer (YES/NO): NO